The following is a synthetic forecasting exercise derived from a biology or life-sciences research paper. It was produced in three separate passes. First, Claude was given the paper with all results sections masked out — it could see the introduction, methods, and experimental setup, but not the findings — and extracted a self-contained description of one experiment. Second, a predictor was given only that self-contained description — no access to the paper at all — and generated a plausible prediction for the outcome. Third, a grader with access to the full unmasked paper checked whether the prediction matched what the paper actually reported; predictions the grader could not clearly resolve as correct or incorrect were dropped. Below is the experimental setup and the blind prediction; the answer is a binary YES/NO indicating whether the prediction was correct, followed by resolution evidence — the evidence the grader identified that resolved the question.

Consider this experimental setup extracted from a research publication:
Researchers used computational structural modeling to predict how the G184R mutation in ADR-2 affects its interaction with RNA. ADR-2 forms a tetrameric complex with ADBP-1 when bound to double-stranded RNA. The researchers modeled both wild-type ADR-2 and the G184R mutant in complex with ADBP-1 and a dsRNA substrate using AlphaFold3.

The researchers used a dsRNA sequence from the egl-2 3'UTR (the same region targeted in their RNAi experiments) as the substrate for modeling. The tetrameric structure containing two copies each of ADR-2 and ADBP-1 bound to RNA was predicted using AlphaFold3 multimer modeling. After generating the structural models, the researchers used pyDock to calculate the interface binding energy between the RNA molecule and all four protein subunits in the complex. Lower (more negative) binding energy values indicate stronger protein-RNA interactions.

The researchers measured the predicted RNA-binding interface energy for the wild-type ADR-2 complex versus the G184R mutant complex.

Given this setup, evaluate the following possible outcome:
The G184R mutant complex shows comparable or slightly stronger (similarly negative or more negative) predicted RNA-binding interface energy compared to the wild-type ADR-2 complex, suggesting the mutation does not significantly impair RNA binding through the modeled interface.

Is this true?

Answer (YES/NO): YES